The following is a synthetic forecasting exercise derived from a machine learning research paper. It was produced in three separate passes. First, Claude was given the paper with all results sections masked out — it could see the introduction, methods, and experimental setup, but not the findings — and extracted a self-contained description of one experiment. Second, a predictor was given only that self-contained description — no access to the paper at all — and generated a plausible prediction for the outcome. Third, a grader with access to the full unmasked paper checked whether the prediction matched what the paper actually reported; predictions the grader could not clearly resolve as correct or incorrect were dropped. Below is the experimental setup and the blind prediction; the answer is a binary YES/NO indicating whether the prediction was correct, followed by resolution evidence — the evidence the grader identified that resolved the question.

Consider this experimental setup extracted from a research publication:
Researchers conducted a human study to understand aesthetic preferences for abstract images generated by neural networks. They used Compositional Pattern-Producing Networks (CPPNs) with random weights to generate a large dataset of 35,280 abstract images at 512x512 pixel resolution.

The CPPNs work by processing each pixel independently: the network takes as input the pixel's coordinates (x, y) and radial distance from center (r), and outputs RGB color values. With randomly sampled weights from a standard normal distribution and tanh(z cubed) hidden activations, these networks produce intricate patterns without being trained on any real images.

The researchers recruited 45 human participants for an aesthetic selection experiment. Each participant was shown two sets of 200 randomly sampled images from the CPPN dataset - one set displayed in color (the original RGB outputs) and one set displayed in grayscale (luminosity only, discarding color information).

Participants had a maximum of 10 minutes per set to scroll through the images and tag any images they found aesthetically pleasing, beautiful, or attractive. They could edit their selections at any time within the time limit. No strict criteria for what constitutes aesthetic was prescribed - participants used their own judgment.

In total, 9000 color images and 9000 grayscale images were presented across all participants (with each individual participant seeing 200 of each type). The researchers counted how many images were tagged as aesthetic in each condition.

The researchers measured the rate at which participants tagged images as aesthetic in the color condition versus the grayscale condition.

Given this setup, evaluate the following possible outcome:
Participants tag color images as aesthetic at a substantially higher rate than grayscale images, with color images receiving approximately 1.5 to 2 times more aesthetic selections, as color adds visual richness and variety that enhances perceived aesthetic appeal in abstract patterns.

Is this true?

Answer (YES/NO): NO